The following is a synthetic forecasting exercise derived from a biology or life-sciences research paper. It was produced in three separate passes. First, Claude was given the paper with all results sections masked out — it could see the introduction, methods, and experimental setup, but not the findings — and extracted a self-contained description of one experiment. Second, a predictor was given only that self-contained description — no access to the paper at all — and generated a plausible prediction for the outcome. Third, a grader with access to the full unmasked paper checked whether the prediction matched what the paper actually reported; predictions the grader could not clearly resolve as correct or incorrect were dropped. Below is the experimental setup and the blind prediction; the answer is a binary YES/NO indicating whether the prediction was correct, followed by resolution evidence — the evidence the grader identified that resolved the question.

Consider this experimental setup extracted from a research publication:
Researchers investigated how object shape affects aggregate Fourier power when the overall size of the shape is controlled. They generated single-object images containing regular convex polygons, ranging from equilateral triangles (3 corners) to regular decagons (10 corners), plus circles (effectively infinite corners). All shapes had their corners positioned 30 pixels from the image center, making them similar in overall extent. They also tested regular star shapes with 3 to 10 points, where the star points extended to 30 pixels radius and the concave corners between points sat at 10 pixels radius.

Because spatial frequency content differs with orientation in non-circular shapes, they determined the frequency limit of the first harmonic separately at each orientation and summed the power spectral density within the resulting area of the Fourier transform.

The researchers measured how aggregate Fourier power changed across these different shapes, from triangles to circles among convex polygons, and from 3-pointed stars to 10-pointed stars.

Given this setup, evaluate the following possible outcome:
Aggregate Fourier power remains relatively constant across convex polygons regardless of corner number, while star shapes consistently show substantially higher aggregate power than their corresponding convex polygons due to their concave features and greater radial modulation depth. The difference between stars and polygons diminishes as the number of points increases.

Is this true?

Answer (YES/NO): NO